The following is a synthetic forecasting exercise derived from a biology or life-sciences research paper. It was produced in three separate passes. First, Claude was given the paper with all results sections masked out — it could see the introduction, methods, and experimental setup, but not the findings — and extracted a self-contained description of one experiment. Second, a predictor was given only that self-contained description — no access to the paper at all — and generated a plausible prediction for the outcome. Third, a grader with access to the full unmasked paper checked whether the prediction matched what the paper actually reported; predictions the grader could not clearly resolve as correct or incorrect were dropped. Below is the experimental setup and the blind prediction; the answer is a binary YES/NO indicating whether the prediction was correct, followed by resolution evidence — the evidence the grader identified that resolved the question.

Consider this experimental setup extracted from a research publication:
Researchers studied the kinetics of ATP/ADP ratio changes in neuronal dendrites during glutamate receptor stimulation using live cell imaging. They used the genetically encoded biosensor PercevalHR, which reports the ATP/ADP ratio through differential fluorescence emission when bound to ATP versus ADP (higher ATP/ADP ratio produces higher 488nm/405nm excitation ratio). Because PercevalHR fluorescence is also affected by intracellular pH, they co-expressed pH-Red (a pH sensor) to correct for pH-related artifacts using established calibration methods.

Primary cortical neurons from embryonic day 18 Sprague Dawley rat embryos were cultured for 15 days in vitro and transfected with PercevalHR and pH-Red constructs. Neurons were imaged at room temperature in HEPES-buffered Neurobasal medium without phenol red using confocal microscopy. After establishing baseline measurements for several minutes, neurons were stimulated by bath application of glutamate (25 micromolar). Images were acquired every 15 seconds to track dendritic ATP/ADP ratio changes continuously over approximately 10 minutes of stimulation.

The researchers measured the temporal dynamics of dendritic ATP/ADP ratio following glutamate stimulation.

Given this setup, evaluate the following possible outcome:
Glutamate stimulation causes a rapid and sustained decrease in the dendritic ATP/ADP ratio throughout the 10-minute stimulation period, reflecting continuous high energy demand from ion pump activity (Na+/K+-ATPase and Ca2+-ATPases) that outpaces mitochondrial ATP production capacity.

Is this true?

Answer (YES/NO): NO